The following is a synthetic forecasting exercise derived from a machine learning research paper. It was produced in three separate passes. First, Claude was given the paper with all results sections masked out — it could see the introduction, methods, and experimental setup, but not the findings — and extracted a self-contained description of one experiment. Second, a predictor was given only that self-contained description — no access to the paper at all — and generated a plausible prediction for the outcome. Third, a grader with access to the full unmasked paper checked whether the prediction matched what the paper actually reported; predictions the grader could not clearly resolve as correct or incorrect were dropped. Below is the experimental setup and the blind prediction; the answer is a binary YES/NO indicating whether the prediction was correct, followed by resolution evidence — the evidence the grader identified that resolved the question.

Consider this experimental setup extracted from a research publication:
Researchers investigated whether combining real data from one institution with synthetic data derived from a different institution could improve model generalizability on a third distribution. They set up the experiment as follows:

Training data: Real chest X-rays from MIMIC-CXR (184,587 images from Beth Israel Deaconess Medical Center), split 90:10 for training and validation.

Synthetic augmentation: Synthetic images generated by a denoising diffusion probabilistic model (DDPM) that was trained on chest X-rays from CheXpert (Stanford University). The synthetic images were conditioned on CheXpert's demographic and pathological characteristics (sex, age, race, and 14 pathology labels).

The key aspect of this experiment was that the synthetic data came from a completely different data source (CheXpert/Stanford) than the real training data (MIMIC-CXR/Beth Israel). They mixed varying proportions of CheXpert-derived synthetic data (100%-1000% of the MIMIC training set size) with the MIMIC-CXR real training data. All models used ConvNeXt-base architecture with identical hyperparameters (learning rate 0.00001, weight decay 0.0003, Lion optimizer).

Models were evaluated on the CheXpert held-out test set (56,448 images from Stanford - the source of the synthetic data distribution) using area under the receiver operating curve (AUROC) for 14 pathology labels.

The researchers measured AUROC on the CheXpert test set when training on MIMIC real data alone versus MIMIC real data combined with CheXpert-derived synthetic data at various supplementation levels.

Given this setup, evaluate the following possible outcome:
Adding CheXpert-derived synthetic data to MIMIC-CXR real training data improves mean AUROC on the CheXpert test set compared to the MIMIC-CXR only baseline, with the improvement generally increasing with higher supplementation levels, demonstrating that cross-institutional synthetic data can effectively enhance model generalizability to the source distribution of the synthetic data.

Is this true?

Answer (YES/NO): YES